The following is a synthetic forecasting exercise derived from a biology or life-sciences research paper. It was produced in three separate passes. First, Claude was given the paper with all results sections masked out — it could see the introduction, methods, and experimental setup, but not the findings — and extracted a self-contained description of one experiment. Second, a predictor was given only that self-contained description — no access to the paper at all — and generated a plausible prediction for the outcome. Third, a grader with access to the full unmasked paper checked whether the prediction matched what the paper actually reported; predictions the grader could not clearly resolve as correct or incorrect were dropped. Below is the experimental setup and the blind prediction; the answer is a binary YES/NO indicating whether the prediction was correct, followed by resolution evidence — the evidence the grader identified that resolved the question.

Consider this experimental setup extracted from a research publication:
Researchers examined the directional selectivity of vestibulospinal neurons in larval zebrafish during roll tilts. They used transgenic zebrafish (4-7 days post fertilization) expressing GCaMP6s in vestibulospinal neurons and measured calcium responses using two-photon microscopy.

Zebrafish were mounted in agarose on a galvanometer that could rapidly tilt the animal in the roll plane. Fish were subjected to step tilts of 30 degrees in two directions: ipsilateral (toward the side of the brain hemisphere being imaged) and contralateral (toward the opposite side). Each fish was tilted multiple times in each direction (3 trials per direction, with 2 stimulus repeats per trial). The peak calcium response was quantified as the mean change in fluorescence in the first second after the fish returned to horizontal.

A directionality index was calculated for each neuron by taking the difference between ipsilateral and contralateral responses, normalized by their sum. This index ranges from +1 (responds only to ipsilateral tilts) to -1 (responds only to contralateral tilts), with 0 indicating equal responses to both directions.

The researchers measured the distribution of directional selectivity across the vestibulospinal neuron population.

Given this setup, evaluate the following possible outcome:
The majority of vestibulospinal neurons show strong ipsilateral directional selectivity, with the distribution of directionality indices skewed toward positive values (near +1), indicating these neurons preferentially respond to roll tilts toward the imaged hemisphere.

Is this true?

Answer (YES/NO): NO